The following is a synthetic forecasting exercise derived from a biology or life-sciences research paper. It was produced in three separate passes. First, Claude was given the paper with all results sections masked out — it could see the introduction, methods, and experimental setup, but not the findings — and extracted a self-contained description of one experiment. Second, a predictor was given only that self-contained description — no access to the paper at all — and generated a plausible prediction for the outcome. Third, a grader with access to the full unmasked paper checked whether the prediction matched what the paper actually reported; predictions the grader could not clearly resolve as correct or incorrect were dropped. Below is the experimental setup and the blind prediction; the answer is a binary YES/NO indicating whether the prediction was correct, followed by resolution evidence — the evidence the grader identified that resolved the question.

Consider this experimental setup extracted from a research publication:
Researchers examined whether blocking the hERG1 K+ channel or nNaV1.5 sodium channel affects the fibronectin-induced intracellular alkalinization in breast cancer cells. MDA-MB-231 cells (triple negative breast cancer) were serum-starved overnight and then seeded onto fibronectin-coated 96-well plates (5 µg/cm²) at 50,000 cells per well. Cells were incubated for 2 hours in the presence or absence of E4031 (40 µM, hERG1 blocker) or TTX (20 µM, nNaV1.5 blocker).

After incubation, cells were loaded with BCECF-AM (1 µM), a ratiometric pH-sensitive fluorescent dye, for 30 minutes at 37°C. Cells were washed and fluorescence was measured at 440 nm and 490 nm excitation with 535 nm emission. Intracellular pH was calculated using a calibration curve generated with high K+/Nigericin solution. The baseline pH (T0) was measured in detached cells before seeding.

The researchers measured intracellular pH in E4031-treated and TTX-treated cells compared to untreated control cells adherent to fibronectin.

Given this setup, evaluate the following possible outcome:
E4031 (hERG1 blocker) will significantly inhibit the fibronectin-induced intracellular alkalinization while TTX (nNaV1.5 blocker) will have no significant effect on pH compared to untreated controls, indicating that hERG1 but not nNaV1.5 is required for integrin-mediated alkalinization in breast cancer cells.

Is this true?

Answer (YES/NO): NO